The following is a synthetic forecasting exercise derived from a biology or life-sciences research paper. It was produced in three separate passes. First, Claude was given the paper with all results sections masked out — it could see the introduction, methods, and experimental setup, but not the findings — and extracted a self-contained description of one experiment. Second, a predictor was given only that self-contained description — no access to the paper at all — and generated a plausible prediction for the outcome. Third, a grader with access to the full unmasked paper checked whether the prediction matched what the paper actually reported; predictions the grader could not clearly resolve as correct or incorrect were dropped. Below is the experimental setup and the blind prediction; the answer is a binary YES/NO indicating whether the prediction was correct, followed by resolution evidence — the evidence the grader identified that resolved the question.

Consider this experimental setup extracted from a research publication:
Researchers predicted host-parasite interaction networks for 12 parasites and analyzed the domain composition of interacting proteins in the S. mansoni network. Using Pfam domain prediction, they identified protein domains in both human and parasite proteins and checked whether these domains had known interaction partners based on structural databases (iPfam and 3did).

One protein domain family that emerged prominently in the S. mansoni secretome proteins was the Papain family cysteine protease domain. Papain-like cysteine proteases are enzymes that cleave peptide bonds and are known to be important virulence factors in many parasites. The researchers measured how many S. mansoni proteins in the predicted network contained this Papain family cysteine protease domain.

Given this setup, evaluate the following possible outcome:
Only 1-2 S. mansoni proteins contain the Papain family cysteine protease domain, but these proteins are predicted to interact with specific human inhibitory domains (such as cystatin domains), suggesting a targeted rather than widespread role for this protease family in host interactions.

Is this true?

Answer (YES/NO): NO